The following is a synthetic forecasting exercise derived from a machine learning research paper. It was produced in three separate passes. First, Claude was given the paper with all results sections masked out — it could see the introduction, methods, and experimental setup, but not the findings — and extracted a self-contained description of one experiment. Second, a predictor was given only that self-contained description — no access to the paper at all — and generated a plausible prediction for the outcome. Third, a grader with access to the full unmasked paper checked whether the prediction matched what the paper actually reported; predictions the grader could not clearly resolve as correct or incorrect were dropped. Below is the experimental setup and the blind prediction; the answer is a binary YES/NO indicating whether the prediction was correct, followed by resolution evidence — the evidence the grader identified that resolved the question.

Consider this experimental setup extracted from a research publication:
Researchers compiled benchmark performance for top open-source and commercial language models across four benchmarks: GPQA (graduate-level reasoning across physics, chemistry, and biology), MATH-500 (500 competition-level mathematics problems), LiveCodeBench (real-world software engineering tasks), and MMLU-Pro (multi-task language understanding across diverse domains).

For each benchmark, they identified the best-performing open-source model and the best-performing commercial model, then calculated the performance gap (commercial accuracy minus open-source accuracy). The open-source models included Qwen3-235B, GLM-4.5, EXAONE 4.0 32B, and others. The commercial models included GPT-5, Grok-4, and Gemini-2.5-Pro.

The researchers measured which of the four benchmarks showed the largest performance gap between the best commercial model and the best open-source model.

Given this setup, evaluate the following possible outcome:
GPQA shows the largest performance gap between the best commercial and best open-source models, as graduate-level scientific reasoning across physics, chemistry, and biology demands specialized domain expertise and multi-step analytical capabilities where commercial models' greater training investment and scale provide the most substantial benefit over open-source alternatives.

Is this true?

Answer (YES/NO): YES